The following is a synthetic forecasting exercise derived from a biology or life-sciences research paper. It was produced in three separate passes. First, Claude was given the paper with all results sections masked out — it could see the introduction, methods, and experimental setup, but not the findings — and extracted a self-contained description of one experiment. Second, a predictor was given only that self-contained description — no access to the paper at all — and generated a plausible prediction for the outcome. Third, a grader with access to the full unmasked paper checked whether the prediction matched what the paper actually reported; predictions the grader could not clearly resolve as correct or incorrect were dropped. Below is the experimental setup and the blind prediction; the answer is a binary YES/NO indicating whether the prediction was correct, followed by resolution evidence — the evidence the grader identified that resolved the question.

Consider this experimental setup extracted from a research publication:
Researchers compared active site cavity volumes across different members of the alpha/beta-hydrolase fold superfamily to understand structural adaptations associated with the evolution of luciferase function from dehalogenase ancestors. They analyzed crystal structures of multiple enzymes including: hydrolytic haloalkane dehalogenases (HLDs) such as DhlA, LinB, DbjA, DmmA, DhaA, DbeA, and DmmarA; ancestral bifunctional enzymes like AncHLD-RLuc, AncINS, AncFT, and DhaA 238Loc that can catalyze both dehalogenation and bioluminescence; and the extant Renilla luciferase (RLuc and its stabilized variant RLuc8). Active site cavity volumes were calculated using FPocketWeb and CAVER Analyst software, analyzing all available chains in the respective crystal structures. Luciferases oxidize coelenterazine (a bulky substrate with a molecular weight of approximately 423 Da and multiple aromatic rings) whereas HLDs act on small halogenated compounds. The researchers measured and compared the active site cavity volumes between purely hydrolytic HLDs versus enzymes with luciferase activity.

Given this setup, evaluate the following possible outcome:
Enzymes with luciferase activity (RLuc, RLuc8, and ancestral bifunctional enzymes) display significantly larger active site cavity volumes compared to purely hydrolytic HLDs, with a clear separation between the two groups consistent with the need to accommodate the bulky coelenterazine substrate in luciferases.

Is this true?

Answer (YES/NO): NO